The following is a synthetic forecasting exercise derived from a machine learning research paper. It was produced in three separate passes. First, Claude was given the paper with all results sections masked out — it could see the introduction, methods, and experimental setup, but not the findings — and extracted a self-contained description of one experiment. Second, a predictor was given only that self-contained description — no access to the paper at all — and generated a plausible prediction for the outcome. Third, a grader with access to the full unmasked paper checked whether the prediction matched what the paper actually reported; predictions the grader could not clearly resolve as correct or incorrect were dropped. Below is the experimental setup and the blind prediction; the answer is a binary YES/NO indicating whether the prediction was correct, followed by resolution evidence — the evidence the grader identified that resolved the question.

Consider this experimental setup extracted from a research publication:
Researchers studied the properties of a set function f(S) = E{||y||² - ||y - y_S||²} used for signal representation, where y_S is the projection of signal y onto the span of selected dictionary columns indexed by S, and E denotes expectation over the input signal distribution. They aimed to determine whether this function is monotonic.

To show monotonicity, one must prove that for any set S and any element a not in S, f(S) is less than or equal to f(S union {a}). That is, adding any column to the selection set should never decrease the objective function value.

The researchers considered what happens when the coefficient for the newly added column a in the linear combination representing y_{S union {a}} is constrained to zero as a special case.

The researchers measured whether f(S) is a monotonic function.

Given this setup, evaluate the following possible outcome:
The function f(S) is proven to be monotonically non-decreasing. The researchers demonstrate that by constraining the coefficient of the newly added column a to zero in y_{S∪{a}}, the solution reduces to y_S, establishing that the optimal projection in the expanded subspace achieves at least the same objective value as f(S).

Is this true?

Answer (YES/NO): YES